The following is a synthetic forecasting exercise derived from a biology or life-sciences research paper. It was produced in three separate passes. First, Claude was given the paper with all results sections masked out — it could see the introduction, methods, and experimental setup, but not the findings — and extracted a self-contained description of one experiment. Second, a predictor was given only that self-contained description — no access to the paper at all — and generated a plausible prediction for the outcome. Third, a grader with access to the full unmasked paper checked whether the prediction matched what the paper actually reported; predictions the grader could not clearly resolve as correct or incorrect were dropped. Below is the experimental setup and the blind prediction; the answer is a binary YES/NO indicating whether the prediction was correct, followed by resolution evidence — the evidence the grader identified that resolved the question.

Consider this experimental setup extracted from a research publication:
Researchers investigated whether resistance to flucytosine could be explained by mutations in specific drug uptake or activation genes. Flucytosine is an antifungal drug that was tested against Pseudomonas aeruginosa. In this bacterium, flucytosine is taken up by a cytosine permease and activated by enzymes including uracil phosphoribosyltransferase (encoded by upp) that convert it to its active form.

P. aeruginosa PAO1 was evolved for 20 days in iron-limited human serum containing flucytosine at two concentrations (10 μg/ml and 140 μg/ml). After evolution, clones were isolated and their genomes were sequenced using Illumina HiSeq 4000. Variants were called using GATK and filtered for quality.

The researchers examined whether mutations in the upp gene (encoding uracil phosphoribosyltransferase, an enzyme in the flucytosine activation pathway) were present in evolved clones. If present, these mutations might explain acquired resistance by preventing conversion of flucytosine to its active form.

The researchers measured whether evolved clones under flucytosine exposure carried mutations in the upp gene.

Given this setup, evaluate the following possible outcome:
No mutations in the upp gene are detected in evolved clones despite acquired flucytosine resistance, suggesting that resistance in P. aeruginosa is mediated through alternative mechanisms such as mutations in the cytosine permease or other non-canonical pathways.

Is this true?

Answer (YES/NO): NO